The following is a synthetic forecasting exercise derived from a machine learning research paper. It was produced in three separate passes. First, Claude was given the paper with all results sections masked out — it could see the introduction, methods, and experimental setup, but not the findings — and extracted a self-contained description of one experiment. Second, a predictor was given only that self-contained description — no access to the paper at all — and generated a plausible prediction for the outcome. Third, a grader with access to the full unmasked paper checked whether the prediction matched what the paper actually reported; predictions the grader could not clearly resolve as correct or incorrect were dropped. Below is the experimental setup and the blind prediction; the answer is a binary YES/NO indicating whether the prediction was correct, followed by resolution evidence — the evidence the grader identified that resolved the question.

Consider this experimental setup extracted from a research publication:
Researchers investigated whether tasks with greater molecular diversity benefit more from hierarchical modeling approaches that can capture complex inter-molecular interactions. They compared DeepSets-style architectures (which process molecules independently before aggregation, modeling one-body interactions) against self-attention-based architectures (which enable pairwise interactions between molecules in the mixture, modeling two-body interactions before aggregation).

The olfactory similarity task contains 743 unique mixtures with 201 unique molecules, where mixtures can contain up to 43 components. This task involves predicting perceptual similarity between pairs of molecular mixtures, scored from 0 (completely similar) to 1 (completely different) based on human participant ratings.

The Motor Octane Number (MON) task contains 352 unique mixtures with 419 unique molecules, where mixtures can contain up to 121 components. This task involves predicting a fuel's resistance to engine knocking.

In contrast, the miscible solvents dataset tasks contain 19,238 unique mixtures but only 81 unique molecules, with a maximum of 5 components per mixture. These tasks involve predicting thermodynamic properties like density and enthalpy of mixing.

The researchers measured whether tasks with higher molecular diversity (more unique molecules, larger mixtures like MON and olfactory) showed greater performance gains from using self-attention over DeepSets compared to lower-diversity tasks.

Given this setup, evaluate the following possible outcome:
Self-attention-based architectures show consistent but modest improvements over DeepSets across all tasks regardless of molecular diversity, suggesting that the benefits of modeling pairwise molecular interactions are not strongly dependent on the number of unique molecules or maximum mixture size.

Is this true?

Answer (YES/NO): NO